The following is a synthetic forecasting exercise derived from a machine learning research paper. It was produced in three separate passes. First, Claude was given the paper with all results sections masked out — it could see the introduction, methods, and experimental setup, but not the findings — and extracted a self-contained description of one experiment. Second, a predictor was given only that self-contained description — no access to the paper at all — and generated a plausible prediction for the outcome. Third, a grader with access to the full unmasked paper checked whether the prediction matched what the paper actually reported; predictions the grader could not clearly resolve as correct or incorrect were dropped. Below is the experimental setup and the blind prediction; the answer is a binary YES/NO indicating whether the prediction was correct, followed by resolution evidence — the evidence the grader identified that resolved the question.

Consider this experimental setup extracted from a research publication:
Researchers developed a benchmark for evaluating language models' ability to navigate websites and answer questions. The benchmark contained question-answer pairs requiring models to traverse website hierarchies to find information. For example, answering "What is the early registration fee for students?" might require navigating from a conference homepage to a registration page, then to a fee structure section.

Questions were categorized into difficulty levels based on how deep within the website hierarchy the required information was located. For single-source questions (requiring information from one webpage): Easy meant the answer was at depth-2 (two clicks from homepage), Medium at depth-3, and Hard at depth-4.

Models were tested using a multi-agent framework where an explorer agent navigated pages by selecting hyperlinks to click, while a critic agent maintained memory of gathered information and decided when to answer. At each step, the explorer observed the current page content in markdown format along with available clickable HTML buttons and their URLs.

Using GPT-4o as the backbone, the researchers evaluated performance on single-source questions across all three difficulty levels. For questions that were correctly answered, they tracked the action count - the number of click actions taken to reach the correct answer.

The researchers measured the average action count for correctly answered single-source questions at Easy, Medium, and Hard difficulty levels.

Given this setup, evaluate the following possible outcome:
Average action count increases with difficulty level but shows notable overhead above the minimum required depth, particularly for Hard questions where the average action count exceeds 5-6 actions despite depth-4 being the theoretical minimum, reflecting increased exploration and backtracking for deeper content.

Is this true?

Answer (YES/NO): YES